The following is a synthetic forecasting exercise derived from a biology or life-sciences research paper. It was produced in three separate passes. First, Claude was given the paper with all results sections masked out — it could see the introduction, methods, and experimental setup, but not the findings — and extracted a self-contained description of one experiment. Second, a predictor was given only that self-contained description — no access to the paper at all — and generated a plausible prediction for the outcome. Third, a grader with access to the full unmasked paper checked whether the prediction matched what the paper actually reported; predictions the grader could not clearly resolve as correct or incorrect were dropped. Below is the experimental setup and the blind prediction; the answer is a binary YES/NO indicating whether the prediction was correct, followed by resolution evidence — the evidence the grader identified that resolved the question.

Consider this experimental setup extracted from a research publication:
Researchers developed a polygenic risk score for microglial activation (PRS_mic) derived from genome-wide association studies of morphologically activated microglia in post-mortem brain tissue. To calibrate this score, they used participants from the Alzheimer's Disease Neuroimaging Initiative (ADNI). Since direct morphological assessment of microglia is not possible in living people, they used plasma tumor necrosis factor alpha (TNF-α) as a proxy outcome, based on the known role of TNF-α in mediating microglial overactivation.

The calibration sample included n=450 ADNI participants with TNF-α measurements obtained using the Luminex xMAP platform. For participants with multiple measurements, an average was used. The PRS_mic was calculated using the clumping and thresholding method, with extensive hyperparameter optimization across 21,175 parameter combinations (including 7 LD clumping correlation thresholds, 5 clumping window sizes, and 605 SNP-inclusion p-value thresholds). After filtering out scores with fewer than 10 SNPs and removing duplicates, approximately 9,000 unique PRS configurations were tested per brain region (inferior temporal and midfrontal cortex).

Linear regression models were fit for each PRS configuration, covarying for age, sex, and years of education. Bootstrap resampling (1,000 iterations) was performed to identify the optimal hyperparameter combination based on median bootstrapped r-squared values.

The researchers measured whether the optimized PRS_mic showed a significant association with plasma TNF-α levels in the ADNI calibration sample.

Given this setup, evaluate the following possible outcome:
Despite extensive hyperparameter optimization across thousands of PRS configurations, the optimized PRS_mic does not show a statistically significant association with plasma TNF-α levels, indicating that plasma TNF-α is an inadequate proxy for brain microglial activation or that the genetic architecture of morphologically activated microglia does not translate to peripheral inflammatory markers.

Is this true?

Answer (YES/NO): NO